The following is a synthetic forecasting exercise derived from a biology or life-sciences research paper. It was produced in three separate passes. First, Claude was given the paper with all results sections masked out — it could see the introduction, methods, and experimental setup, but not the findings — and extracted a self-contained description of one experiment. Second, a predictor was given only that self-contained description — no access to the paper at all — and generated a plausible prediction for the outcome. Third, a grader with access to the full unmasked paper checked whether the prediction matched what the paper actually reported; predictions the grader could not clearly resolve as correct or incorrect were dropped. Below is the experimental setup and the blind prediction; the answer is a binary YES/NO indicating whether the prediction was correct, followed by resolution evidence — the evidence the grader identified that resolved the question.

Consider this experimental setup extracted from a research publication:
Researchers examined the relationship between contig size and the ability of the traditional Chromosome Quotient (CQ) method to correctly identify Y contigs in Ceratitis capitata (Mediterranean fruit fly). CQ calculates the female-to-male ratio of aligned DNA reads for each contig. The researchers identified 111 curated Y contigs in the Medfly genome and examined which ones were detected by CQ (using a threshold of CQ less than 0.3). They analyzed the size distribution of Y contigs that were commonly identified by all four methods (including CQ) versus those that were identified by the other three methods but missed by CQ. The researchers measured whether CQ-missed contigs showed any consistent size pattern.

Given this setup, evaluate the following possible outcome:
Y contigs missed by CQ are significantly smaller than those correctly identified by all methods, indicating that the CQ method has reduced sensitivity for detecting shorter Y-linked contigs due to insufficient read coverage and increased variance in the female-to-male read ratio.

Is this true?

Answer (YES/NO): NO